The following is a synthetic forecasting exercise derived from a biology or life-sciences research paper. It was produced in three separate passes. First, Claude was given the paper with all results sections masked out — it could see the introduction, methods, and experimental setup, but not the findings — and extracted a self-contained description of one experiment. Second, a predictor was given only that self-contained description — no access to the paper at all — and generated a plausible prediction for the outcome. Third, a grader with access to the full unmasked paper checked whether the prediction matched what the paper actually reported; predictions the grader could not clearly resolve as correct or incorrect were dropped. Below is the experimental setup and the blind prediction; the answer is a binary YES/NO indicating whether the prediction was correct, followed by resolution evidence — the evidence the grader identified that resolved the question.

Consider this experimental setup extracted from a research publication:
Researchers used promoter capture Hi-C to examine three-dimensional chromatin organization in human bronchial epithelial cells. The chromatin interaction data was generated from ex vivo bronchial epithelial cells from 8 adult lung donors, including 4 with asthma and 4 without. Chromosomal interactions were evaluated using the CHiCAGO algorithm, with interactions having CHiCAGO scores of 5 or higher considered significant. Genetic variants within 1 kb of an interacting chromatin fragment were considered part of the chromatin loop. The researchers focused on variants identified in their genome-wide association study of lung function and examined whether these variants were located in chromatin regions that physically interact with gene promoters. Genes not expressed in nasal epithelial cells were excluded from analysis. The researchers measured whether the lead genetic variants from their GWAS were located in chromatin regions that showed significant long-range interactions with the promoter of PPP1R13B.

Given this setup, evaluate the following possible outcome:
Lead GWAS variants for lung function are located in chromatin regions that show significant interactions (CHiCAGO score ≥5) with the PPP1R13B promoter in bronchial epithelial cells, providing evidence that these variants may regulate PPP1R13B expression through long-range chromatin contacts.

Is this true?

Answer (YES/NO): YES